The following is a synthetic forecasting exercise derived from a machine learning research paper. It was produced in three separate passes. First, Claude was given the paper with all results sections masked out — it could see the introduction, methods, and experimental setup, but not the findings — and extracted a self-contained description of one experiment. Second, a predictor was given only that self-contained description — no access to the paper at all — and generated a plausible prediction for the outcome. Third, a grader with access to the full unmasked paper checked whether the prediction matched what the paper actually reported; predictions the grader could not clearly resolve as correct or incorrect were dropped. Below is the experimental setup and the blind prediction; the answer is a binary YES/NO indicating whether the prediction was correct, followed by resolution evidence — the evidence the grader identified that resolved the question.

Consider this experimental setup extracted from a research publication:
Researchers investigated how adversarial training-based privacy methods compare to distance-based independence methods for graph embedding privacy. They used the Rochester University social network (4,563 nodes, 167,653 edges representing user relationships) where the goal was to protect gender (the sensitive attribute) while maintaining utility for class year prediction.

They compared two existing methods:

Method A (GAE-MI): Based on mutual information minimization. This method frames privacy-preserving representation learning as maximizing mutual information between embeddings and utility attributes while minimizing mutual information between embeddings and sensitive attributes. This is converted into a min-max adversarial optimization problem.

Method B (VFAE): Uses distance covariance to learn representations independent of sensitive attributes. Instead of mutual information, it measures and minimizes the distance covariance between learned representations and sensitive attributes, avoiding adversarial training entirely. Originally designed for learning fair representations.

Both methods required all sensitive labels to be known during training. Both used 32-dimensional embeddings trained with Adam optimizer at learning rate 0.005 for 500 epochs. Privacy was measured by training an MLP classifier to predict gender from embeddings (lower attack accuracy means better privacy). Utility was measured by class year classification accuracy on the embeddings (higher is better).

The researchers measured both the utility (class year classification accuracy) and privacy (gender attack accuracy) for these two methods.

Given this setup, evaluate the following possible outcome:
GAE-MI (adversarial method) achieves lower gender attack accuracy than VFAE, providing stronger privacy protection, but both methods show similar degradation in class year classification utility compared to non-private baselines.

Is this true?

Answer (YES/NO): NO